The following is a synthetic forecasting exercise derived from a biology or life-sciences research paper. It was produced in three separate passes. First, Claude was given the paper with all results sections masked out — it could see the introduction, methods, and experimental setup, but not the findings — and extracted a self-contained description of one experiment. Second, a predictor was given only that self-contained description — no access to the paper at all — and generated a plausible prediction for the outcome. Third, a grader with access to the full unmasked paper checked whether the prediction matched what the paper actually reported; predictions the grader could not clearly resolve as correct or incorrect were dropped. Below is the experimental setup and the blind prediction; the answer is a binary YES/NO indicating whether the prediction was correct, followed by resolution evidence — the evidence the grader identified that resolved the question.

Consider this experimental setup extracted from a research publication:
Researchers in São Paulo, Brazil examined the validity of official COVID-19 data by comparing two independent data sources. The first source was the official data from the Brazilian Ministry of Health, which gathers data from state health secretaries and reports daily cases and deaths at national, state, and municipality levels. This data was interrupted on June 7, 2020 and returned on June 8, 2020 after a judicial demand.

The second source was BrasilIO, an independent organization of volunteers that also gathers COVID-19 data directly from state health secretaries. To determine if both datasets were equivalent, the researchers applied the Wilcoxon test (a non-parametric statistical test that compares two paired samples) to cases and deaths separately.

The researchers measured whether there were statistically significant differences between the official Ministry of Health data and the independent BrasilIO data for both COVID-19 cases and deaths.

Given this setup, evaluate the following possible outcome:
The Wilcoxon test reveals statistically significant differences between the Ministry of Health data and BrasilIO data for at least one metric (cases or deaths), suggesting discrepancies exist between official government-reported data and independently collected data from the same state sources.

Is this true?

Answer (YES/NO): NO